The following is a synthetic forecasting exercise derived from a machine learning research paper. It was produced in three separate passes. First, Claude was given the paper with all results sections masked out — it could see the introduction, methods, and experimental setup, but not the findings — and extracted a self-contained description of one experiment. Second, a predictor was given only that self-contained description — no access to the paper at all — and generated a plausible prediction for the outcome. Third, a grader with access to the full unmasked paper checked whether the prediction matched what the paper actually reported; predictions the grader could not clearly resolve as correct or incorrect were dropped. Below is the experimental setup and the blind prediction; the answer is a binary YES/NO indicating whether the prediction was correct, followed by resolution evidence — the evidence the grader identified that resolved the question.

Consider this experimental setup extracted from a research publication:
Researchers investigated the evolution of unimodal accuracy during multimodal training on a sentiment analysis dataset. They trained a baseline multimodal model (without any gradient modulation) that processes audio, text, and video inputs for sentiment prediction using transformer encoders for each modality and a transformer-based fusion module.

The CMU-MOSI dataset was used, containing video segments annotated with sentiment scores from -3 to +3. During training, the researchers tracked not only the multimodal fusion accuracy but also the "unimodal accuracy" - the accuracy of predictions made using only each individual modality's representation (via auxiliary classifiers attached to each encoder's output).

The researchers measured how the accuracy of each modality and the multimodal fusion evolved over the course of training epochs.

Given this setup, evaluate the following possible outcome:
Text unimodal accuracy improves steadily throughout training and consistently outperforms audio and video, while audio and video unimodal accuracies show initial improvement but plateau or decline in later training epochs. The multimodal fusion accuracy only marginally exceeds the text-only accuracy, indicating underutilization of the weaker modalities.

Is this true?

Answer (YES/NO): NO